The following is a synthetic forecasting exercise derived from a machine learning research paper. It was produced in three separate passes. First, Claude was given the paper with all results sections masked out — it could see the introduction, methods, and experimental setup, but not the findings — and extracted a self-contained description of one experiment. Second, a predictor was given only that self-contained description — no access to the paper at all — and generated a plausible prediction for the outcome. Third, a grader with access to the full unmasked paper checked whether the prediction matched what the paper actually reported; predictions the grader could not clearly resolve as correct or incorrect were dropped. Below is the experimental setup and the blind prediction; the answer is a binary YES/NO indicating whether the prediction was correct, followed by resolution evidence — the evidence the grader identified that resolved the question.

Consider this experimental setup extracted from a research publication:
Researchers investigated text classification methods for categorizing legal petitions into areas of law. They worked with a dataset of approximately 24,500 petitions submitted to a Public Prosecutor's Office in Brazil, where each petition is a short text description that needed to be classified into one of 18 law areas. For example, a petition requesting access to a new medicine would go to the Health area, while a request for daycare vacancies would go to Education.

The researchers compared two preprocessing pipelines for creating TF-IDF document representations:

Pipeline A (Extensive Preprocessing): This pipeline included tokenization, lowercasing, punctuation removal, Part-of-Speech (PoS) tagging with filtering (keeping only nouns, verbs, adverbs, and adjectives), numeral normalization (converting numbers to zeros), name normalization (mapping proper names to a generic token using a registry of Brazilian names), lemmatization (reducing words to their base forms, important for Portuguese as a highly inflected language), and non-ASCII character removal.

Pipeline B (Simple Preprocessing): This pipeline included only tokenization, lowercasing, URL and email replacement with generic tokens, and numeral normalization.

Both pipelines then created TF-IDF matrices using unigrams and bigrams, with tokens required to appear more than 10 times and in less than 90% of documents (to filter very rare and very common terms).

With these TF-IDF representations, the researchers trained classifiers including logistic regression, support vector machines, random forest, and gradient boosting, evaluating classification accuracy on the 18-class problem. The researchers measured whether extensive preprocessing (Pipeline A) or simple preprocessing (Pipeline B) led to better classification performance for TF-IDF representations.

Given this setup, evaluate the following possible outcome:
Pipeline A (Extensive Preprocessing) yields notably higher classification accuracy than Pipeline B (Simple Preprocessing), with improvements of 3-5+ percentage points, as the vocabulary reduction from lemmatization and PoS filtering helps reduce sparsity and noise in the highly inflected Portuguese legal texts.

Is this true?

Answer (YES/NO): NO